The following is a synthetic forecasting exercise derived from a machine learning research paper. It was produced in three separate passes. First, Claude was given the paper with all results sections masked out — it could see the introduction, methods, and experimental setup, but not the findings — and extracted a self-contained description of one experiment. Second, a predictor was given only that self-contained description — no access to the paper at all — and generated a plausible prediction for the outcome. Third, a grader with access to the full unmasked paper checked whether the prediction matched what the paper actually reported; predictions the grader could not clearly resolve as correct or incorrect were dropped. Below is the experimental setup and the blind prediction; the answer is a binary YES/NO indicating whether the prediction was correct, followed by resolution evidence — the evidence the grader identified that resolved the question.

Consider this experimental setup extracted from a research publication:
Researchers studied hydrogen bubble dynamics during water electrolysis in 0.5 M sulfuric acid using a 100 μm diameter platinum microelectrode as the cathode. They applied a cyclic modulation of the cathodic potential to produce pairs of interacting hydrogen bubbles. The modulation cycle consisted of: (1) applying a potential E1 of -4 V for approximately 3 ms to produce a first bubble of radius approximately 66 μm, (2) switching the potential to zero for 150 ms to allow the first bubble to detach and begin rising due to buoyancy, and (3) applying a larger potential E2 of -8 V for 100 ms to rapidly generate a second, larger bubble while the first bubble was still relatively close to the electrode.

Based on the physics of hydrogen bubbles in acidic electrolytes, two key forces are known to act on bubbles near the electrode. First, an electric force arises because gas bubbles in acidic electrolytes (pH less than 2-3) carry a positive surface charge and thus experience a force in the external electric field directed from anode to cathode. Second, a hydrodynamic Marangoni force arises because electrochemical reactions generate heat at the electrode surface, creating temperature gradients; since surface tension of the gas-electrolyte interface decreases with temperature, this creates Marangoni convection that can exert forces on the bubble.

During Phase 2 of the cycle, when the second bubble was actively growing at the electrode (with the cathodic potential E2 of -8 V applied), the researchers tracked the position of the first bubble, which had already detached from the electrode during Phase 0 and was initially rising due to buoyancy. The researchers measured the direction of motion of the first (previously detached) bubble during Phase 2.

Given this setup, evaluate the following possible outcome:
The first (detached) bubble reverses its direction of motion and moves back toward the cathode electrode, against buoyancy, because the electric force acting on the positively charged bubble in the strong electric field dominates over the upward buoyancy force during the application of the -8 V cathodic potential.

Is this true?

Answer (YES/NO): NO